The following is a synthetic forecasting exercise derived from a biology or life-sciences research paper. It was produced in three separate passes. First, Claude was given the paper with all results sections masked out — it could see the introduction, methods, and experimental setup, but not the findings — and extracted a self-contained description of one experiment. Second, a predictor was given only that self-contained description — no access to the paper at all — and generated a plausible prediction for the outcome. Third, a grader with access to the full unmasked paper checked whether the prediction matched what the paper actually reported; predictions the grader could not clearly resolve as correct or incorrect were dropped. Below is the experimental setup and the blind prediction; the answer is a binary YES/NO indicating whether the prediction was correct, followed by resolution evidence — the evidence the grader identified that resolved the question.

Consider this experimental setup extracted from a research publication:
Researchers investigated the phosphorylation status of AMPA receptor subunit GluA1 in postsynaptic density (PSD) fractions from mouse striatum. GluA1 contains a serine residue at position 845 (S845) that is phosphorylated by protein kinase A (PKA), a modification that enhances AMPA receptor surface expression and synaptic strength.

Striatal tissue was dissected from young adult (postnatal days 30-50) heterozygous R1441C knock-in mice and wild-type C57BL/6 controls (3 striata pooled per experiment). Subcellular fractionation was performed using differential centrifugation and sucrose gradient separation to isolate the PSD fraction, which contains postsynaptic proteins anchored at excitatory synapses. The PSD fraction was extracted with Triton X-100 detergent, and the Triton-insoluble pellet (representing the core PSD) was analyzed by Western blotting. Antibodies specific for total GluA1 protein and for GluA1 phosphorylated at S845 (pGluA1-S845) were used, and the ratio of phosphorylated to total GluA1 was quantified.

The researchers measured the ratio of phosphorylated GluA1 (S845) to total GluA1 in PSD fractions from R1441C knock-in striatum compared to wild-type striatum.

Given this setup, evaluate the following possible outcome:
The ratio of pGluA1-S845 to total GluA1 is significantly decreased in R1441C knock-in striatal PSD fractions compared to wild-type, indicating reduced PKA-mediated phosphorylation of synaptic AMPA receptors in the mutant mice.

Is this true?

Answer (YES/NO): NO